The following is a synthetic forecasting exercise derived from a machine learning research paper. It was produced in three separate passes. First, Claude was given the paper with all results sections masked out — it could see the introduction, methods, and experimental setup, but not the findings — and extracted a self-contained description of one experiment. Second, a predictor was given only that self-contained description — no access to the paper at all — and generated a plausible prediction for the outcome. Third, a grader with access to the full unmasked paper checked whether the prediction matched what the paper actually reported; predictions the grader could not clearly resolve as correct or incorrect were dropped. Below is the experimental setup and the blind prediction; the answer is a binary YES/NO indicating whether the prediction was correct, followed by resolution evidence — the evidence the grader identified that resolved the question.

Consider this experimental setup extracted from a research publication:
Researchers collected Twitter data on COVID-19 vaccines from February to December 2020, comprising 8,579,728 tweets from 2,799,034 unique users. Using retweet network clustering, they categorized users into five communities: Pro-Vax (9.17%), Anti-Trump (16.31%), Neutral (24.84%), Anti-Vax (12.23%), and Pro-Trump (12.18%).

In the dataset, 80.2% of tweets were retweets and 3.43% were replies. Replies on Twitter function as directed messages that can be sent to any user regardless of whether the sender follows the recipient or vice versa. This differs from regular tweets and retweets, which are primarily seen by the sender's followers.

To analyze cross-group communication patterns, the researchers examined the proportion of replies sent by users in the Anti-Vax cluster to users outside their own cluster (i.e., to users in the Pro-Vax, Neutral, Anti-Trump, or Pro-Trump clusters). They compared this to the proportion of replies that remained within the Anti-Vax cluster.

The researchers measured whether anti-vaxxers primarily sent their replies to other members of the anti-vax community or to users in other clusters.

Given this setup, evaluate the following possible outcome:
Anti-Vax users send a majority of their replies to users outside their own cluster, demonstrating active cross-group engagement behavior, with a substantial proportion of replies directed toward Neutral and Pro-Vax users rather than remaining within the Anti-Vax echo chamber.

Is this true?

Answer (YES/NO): NO